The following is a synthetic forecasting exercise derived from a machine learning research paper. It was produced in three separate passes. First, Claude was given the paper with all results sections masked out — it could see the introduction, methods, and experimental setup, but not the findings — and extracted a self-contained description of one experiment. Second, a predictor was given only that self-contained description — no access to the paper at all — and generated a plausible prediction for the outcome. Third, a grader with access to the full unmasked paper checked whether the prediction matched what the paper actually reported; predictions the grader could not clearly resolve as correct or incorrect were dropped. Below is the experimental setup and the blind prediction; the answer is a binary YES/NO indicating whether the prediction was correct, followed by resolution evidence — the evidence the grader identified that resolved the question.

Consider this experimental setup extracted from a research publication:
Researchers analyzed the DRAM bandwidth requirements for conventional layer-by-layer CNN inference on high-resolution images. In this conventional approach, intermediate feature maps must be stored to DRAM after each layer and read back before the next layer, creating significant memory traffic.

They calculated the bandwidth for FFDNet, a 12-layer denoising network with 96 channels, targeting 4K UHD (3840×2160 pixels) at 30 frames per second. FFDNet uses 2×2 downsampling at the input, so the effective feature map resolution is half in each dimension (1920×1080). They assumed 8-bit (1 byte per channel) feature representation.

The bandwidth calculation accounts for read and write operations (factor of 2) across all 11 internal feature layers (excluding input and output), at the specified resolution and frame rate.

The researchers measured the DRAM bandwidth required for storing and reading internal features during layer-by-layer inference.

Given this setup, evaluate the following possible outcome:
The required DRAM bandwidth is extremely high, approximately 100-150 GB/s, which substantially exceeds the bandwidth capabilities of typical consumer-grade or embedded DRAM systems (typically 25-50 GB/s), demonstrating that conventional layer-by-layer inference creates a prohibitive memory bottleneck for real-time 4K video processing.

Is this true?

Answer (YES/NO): YES